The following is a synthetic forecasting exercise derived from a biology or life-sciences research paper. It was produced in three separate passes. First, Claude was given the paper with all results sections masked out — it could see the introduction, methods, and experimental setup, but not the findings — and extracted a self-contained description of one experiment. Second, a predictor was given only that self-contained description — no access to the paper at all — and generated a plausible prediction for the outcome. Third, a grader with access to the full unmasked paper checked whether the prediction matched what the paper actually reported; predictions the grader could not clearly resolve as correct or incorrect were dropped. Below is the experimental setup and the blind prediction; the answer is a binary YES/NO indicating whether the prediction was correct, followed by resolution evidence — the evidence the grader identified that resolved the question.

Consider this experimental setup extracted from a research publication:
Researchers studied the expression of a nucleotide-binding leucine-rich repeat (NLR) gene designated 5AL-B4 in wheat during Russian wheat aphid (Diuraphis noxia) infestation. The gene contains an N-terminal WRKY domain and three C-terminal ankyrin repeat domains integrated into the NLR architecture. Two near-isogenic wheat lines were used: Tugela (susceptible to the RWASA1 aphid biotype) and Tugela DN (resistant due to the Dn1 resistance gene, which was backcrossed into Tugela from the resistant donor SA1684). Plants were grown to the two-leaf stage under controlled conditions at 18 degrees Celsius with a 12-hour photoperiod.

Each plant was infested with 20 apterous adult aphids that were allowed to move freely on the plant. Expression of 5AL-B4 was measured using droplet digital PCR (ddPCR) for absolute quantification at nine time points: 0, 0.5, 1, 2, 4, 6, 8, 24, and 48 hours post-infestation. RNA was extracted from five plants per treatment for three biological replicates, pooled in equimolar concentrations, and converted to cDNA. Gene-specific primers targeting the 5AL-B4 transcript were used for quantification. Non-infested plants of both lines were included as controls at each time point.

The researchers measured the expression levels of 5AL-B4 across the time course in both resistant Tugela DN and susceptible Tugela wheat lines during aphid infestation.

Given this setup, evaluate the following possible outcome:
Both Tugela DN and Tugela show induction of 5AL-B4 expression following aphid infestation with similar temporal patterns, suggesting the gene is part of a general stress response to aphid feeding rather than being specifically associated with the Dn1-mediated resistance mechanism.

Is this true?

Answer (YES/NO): NO